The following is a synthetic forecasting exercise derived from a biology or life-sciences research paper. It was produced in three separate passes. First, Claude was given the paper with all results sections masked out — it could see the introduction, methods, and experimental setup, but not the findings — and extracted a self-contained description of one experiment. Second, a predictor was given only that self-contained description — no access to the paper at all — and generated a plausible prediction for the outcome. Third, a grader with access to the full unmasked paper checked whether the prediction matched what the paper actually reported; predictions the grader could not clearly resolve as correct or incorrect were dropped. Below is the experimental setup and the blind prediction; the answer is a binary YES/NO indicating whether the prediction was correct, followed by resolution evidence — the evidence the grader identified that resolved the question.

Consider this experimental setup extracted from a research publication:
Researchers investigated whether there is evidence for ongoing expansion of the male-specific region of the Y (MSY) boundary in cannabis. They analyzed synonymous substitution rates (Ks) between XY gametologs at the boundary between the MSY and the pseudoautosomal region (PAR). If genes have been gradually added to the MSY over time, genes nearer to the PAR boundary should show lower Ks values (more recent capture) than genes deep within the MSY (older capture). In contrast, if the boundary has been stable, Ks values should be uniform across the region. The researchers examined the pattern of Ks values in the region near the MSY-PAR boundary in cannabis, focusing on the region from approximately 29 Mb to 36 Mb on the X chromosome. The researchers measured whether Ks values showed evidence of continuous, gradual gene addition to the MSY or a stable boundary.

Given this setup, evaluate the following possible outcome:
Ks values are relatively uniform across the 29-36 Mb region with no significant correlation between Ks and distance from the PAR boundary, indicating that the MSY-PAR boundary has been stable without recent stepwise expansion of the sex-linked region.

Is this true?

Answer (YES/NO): NO